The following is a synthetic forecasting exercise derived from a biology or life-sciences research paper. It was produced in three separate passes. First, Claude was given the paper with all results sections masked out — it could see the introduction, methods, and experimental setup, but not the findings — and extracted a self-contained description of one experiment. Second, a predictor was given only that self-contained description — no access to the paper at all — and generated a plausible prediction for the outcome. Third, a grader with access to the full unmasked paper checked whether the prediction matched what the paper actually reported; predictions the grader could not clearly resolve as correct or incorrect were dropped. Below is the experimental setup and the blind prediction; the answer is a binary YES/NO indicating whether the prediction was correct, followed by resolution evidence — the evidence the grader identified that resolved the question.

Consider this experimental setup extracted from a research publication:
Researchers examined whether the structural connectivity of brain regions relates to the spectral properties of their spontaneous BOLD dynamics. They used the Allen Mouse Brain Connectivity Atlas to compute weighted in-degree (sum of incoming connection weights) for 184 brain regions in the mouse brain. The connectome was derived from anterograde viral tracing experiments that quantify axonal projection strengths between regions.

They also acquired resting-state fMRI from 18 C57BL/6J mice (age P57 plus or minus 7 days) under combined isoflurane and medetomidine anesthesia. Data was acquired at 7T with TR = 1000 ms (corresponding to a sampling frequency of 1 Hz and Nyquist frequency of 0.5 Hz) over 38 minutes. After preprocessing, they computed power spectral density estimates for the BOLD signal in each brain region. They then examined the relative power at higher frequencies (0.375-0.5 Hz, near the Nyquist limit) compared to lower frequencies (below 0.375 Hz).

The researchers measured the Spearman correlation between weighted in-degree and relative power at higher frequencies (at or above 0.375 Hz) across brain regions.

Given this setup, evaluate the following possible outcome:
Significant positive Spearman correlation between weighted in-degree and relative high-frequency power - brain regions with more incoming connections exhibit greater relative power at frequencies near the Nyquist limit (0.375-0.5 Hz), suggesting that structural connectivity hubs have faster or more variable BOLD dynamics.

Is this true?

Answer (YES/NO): NO